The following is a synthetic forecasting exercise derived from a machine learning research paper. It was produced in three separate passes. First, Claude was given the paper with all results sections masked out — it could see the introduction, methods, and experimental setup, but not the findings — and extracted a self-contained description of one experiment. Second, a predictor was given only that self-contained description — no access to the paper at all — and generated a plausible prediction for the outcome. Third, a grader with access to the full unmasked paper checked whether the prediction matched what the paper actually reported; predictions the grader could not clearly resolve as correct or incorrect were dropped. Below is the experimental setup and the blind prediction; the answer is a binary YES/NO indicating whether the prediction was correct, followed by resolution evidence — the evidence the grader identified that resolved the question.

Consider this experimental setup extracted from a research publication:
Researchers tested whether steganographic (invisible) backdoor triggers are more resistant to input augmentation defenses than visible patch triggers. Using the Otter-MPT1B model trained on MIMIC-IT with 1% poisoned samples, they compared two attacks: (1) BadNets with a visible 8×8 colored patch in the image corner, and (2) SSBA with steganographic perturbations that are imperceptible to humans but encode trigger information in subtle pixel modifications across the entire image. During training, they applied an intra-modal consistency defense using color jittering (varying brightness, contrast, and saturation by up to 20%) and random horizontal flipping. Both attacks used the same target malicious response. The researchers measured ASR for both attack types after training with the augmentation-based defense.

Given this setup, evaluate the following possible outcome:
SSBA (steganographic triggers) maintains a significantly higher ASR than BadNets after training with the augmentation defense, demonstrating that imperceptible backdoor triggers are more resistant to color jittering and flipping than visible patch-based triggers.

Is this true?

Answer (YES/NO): NO